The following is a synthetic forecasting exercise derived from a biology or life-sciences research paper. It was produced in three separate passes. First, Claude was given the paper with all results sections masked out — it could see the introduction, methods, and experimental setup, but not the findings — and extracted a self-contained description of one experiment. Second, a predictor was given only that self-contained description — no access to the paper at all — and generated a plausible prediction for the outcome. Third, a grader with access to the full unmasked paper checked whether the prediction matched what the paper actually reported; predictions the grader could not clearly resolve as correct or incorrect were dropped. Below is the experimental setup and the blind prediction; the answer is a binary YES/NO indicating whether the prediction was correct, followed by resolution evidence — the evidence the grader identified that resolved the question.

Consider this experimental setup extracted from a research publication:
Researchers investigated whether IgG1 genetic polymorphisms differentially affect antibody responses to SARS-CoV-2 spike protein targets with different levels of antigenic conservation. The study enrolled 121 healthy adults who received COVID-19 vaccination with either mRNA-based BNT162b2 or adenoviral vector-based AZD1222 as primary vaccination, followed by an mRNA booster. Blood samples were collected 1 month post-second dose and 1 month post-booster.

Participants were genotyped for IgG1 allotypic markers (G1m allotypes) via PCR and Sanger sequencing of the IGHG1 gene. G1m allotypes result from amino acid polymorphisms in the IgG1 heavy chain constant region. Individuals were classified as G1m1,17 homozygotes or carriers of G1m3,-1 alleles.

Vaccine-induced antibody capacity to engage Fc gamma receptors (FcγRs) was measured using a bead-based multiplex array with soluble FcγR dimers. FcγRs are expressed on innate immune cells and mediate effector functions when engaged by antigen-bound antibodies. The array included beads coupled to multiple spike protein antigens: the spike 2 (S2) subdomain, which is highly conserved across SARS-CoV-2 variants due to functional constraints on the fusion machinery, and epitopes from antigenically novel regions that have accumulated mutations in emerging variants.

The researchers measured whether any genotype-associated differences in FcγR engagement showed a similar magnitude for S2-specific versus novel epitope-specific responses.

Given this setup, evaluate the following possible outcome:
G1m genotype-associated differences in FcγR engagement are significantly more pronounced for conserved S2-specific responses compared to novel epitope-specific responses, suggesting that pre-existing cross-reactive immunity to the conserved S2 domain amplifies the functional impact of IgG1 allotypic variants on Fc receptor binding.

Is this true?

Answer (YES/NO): YES